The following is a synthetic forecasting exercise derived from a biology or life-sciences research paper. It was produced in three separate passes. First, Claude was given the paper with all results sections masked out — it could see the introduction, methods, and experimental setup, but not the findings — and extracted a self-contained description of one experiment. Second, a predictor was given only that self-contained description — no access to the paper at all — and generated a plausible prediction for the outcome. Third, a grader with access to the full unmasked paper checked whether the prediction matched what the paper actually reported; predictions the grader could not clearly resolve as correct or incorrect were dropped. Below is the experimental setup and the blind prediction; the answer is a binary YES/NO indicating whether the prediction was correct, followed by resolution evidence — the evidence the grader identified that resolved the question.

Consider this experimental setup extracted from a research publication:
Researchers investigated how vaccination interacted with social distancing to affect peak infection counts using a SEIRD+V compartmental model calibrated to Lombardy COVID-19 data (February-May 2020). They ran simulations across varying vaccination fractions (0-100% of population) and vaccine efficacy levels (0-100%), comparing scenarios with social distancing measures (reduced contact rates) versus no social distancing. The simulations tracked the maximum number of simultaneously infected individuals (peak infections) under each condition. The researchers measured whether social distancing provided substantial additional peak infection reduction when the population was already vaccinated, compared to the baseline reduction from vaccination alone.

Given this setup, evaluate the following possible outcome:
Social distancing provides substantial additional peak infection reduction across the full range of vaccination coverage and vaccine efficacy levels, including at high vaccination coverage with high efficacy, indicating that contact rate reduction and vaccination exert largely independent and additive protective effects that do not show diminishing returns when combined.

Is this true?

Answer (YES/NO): NO